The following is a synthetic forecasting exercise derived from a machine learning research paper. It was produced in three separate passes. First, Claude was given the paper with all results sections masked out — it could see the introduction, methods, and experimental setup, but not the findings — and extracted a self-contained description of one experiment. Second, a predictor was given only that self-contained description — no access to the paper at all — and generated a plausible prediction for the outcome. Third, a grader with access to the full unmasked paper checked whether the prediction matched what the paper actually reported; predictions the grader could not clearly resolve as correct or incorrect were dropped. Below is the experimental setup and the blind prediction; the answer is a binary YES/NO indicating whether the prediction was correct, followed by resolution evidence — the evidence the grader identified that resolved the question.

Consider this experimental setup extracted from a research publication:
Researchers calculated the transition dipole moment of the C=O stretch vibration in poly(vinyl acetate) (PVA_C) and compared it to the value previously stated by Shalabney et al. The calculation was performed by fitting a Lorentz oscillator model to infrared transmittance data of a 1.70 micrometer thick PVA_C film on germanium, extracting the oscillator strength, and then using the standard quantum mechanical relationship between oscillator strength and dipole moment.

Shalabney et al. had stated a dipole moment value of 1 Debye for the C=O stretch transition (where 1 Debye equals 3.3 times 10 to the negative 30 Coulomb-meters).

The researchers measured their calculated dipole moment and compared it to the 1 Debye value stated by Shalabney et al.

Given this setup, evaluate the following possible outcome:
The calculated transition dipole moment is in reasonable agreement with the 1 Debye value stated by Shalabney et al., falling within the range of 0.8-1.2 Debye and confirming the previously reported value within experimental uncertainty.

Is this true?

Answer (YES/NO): NO